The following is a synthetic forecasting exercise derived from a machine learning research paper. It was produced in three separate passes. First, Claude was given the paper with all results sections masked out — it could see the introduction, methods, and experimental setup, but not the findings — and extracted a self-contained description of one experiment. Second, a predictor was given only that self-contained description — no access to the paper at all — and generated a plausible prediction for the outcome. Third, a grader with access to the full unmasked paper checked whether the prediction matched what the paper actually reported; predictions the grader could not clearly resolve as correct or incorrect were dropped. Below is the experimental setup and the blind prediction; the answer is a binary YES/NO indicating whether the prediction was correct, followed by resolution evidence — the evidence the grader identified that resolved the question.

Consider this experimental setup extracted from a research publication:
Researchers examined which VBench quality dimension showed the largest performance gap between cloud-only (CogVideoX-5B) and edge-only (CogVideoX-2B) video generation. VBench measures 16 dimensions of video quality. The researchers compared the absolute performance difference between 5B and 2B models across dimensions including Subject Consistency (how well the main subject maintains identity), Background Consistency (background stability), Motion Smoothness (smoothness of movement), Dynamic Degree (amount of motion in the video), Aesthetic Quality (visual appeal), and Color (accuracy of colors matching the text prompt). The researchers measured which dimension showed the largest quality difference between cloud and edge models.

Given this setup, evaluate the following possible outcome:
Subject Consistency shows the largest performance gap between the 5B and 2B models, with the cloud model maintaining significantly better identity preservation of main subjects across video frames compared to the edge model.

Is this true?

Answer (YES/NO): NO